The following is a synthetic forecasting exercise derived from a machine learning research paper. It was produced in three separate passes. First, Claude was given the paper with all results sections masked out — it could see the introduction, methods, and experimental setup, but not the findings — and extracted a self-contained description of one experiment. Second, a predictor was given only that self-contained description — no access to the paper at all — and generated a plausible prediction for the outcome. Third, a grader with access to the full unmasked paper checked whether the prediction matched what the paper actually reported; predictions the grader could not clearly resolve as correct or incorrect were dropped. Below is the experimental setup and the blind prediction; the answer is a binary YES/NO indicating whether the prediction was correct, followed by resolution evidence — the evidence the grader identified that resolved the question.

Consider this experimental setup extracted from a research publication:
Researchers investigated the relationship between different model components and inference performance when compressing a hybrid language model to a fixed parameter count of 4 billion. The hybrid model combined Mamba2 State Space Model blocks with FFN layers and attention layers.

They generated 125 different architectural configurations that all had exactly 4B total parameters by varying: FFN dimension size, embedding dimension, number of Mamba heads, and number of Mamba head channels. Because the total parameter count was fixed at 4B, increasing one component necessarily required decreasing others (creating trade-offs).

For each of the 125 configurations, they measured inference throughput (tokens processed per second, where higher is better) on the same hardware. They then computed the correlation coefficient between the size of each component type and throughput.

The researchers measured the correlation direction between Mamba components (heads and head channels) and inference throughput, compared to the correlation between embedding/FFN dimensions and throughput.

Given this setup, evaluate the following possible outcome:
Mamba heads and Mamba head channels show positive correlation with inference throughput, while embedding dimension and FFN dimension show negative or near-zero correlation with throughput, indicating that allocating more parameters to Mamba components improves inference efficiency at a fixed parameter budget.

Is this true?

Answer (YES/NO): NO